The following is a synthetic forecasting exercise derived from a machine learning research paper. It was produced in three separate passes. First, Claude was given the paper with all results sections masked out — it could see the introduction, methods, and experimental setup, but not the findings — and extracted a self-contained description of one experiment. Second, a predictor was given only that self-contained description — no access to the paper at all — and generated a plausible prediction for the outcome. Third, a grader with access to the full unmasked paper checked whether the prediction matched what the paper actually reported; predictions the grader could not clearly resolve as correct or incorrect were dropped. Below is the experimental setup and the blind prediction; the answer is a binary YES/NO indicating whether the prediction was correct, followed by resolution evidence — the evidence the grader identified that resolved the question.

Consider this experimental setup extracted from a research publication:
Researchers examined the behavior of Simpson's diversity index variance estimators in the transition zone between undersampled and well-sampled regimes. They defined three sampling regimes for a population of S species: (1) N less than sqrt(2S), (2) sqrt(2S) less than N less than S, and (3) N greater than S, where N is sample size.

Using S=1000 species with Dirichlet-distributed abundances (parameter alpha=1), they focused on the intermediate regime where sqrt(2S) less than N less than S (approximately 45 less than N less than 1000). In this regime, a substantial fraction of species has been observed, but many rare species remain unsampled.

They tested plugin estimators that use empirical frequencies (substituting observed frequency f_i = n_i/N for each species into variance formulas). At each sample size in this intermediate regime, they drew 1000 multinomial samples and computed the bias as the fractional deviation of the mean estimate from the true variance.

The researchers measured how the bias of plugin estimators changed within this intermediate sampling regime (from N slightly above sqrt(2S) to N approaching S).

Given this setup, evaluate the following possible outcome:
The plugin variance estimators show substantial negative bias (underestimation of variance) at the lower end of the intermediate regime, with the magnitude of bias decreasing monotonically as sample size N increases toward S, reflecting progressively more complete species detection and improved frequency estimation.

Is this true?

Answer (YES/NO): NO